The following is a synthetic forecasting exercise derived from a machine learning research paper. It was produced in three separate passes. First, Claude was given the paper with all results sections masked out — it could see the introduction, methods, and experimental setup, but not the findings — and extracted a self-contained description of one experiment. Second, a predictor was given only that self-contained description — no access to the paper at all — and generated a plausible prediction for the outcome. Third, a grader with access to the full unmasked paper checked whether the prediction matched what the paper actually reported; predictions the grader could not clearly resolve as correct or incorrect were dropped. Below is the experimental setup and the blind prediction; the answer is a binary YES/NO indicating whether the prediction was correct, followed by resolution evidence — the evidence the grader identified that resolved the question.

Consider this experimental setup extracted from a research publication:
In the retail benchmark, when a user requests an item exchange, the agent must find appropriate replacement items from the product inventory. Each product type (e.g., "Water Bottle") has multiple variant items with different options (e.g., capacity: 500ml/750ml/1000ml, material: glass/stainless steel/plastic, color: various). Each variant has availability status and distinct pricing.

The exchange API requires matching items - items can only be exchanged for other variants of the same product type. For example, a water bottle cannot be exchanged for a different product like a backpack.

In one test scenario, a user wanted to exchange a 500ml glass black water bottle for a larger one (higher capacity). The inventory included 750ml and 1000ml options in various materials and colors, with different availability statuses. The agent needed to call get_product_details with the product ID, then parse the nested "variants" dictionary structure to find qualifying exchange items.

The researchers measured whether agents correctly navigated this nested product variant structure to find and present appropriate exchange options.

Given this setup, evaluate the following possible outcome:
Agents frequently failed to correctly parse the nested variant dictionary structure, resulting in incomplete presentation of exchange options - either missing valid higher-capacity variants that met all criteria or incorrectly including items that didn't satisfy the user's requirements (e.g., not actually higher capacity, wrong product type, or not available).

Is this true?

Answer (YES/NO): NO